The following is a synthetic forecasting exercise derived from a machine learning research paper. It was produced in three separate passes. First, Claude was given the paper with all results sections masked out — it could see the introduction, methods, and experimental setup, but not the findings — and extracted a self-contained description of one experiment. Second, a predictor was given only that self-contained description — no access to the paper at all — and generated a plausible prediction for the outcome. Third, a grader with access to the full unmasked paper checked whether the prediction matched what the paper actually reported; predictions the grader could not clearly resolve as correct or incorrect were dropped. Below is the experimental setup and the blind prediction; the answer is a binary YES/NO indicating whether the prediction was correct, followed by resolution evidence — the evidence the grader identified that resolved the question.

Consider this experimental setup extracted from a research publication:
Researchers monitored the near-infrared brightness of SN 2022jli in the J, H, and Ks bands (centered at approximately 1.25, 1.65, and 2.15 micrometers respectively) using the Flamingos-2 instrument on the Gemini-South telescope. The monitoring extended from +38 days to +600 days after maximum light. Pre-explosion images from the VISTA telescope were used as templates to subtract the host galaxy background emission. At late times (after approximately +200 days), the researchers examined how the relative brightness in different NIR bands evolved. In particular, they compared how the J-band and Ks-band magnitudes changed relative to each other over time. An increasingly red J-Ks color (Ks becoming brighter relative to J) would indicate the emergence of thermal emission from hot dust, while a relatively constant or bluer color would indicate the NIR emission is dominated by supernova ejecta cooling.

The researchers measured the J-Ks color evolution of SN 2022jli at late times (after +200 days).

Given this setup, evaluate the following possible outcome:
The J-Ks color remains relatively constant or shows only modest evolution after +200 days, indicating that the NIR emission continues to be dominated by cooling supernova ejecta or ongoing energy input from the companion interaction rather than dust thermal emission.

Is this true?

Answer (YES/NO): NO